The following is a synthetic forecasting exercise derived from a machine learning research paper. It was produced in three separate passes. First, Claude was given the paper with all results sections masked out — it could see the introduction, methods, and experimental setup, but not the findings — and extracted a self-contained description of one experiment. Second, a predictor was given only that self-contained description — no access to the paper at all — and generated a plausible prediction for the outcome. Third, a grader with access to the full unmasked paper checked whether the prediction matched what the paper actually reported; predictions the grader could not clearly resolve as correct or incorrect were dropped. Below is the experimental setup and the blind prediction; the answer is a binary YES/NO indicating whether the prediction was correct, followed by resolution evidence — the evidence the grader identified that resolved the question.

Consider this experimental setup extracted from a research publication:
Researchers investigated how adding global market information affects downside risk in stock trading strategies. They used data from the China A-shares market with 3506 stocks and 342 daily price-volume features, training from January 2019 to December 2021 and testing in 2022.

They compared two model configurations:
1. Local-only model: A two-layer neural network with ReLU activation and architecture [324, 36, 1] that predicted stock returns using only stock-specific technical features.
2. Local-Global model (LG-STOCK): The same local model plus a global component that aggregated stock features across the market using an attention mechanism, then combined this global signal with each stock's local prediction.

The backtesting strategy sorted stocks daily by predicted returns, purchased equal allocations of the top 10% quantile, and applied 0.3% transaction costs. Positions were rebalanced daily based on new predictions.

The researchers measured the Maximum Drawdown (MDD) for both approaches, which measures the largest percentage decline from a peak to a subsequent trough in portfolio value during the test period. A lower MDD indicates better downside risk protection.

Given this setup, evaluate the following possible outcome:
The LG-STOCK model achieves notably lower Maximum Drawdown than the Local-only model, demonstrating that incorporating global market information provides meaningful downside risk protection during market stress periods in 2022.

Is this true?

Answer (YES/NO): YES